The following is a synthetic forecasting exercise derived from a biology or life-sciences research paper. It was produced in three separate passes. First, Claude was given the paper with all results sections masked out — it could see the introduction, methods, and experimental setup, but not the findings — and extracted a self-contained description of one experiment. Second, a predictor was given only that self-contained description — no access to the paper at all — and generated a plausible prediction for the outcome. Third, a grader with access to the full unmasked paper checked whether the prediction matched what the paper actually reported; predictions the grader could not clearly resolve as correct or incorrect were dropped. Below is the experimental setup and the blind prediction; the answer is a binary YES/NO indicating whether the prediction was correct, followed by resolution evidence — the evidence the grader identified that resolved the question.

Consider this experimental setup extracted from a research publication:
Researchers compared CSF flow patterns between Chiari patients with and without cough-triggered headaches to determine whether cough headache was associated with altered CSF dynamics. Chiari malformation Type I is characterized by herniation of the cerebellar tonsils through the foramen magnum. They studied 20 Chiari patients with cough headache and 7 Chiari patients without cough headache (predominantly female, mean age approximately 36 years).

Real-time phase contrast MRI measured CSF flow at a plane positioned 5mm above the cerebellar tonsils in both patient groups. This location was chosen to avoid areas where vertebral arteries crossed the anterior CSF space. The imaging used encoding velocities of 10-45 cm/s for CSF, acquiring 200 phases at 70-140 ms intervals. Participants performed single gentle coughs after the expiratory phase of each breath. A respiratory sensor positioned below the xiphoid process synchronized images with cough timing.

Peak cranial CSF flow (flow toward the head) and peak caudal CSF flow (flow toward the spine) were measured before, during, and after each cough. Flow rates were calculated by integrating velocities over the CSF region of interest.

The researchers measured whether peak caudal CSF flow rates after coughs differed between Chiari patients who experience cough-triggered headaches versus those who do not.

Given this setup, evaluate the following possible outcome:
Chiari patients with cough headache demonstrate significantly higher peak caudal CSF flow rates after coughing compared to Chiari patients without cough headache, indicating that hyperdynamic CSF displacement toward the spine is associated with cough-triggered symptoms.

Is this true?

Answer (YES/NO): NO